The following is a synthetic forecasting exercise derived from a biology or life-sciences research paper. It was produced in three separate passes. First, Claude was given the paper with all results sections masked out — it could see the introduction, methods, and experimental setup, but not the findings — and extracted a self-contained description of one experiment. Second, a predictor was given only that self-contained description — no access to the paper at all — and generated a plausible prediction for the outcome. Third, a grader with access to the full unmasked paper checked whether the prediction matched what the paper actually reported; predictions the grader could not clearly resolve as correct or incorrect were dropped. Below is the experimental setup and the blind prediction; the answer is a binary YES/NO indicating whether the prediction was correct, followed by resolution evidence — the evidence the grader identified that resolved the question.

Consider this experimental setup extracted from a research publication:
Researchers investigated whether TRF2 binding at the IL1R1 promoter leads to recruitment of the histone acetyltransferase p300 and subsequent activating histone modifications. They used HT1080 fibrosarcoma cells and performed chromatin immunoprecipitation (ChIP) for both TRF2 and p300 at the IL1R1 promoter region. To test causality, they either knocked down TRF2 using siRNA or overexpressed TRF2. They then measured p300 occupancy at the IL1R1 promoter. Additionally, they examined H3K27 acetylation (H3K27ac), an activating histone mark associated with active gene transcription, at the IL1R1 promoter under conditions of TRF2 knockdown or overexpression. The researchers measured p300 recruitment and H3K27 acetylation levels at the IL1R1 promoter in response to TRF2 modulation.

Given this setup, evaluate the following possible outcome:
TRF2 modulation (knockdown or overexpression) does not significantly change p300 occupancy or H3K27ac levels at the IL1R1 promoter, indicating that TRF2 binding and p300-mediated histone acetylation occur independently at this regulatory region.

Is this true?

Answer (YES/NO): NO